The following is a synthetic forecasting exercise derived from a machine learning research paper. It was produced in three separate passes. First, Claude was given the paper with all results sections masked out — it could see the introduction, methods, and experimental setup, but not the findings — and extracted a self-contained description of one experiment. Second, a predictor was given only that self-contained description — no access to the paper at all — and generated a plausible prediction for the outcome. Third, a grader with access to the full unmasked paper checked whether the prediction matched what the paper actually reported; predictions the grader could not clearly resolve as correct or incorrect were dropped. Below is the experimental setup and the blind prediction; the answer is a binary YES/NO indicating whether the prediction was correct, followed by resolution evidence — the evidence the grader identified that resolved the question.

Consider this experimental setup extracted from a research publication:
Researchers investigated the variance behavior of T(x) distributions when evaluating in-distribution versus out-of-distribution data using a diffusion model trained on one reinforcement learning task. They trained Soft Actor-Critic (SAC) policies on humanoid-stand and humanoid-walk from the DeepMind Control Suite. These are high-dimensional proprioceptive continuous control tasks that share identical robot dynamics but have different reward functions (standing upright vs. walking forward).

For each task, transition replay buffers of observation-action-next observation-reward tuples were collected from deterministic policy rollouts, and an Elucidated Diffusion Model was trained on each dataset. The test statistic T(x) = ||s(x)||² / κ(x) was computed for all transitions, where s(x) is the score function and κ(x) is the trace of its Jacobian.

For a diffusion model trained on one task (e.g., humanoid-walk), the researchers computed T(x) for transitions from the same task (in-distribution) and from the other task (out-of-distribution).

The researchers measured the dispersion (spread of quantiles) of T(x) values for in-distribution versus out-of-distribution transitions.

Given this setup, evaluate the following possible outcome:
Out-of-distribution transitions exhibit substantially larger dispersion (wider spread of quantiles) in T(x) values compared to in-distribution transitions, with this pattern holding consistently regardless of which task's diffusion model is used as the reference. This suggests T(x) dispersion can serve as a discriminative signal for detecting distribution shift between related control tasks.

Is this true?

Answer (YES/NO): YES